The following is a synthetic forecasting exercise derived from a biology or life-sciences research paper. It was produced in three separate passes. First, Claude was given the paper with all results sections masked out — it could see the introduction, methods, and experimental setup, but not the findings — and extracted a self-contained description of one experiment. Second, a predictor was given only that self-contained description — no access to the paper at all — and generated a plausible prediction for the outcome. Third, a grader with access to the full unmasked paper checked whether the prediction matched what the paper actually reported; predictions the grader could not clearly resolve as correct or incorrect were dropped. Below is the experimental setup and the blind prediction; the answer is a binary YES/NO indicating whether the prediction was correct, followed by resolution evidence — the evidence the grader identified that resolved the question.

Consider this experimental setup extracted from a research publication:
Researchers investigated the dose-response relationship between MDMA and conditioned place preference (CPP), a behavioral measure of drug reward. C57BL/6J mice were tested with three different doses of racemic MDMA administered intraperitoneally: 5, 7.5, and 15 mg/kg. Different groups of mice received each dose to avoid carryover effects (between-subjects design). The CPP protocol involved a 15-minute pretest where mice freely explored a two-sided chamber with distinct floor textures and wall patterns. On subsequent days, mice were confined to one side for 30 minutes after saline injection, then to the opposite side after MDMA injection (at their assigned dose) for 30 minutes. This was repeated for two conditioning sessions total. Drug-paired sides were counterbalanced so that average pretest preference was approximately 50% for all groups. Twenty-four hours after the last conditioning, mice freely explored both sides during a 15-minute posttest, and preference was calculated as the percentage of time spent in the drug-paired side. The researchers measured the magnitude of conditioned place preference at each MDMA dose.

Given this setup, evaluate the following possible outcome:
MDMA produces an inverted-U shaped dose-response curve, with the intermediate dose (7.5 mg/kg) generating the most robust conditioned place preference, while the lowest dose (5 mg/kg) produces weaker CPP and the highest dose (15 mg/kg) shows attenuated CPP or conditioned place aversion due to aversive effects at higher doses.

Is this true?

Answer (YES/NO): NO